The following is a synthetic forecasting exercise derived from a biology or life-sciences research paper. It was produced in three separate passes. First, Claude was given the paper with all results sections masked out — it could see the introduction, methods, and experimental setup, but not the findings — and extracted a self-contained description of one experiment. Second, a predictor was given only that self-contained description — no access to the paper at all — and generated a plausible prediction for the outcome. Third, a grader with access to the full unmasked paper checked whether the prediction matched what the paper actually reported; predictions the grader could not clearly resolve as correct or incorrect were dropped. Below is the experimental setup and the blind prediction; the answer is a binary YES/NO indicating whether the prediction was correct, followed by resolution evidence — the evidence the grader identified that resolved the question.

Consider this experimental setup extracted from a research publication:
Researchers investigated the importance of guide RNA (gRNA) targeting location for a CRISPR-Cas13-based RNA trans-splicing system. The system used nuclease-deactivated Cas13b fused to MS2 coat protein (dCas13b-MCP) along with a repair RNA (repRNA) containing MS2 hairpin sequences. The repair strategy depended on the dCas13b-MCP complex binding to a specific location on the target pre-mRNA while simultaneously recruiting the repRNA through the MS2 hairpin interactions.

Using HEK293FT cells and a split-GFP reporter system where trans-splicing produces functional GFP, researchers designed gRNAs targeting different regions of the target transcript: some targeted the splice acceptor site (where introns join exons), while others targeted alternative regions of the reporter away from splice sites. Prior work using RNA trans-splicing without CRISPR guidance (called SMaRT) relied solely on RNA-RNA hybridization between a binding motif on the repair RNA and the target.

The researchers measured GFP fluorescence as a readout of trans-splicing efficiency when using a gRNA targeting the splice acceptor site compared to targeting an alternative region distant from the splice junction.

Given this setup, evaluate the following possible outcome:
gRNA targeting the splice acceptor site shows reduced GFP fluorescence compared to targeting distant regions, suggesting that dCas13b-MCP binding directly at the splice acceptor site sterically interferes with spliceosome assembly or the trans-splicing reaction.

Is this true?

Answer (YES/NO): NO